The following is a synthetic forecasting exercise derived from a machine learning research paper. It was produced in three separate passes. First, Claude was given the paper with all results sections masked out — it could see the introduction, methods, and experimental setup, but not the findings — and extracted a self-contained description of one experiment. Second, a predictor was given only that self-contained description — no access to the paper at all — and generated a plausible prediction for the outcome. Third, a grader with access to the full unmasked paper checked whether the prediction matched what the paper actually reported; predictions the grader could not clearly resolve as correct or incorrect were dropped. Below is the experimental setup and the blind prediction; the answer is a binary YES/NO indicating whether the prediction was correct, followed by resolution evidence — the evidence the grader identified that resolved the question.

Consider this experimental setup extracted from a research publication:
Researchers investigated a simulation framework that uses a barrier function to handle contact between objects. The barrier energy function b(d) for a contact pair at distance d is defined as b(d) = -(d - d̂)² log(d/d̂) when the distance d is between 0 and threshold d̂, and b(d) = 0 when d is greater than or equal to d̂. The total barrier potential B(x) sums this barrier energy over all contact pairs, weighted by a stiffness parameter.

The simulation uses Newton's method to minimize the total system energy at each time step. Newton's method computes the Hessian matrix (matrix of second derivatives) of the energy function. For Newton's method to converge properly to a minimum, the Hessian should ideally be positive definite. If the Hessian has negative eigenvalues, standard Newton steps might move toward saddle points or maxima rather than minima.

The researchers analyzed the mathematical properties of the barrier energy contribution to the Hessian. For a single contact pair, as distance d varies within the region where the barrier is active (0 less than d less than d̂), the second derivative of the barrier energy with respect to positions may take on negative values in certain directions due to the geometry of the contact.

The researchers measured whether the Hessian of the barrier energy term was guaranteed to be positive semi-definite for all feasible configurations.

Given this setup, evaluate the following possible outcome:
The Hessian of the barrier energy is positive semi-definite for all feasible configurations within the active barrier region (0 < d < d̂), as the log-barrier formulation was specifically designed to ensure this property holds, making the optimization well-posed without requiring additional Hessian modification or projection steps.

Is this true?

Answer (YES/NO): NO